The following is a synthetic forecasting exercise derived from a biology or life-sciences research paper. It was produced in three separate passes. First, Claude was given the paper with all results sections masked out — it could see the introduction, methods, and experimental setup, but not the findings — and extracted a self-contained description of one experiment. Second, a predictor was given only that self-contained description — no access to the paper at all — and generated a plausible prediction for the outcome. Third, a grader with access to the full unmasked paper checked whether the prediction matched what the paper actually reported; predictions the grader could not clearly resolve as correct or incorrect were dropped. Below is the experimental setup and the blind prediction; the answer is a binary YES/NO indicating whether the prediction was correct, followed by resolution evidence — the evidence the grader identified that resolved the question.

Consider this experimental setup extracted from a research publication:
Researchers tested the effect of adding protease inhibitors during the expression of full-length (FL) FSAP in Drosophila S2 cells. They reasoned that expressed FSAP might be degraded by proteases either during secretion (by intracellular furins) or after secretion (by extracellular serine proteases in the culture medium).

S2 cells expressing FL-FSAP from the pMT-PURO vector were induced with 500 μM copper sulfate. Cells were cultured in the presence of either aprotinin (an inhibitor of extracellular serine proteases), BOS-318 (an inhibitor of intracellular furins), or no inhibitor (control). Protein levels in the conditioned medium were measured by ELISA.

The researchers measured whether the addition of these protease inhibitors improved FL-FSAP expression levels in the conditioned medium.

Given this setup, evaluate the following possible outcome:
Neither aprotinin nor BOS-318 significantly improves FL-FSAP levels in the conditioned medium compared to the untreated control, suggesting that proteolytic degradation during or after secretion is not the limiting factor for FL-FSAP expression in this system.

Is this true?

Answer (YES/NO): YES